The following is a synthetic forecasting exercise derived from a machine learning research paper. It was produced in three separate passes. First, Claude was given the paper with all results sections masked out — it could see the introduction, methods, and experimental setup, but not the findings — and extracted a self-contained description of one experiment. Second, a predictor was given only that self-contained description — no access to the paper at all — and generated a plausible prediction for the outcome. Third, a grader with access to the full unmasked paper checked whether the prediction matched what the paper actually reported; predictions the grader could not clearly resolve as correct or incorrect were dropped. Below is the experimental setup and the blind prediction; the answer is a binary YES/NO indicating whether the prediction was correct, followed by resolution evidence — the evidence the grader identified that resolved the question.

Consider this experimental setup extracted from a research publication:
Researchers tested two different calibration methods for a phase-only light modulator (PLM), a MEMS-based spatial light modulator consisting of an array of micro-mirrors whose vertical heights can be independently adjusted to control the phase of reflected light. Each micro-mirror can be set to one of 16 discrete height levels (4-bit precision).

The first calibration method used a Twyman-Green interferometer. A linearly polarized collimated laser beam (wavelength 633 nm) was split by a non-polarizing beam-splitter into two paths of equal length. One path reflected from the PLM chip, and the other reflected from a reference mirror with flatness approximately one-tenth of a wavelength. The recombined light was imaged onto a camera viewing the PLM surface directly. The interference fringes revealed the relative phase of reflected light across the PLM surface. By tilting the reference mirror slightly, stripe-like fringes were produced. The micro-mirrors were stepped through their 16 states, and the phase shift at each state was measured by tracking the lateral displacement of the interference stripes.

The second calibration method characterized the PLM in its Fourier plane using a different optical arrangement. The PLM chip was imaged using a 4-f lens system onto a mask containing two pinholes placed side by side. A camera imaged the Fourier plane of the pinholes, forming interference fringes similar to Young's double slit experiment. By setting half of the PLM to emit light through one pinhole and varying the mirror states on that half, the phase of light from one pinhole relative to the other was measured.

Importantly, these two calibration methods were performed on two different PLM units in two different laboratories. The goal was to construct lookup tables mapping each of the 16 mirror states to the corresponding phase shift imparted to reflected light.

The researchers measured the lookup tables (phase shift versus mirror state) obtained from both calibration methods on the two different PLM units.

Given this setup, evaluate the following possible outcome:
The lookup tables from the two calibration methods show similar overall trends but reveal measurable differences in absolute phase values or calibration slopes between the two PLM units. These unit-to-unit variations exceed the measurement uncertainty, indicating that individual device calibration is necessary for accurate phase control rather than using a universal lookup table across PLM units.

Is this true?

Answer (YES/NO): NO